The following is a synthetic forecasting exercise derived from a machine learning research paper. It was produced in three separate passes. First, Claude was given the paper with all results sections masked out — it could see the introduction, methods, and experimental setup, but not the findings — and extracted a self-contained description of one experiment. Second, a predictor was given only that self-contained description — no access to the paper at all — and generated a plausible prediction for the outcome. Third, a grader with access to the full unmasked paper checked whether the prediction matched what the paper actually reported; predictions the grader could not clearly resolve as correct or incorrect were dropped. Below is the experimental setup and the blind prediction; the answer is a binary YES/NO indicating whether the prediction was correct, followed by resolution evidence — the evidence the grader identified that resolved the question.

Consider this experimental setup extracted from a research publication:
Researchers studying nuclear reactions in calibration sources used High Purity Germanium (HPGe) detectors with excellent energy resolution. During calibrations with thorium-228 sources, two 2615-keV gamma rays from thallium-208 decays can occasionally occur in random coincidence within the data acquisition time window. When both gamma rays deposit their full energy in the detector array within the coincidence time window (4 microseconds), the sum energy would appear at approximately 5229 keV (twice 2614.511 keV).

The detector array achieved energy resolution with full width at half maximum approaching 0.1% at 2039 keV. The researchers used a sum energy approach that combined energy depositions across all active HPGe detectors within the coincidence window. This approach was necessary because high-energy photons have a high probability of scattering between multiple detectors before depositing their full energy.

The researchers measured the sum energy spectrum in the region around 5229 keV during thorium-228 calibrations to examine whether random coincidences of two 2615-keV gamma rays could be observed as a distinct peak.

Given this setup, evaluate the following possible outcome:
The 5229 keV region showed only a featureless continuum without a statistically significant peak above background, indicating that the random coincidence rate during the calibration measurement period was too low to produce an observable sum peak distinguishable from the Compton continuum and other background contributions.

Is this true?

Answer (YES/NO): NO